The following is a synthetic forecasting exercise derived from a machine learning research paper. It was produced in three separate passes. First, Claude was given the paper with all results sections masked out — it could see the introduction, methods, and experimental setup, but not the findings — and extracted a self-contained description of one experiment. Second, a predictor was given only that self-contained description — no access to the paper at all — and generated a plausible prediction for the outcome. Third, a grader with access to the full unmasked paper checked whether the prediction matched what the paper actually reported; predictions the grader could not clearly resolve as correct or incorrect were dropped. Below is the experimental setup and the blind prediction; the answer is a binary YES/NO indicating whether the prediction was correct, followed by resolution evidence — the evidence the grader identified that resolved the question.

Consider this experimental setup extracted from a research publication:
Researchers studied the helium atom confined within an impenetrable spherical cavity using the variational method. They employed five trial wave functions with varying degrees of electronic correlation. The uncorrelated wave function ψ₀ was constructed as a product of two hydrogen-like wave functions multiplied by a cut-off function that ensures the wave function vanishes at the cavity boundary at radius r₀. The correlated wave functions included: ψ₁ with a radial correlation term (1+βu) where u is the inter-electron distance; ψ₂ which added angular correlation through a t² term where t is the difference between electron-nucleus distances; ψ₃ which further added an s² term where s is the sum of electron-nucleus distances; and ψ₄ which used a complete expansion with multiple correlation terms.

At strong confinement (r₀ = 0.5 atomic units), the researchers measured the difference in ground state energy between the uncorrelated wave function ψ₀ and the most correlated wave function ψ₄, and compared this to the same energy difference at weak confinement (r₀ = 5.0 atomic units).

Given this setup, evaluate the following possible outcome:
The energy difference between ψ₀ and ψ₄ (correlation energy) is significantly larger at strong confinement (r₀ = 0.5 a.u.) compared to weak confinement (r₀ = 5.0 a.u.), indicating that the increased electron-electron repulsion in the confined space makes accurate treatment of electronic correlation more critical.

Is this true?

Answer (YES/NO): NO